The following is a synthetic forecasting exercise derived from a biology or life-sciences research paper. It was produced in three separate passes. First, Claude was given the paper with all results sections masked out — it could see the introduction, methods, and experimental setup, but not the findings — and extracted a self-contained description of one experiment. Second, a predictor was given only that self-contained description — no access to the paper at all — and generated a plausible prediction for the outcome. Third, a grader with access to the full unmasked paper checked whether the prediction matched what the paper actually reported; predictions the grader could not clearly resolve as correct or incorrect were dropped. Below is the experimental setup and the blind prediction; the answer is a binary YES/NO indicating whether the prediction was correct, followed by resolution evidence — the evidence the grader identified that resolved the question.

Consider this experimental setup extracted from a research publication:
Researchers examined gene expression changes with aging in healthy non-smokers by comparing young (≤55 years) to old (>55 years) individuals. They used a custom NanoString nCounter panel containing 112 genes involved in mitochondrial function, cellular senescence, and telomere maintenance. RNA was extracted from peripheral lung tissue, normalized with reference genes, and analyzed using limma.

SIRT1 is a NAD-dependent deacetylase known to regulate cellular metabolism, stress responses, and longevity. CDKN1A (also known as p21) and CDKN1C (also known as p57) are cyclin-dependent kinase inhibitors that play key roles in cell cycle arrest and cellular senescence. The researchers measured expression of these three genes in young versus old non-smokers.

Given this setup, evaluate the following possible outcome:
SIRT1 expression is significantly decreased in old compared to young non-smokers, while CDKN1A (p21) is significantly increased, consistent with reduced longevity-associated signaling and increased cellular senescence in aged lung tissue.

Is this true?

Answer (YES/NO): NO